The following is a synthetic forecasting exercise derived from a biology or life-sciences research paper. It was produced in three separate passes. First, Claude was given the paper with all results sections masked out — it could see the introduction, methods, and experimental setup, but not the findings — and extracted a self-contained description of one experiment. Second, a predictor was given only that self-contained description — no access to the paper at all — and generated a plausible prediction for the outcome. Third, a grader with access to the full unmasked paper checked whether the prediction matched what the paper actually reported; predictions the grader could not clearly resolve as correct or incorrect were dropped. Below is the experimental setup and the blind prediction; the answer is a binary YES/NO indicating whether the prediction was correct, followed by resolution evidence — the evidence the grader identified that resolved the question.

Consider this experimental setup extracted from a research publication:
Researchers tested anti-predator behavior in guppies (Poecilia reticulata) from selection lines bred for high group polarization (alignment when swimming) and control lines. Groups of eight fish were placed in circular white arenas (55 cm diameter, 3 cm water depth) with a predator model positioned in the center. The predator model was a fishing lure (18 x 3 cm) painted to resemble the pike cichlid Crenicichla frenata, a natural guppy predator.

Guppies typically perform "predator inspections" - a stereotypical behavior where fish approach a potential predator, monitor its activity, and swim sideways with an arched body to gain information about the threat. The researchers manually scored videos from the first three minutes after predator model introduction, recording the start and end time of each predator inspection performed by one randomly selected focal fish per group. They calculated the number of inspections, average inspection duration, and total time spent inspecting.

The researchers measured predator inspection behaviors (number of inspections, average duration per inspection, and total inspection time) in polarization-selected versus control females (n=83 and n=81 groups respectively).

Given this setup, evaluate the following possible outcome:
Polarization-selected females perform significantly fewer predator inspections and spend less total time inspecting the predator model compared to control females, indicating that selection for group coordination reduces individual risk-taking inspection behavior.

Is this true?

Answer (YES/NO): NO